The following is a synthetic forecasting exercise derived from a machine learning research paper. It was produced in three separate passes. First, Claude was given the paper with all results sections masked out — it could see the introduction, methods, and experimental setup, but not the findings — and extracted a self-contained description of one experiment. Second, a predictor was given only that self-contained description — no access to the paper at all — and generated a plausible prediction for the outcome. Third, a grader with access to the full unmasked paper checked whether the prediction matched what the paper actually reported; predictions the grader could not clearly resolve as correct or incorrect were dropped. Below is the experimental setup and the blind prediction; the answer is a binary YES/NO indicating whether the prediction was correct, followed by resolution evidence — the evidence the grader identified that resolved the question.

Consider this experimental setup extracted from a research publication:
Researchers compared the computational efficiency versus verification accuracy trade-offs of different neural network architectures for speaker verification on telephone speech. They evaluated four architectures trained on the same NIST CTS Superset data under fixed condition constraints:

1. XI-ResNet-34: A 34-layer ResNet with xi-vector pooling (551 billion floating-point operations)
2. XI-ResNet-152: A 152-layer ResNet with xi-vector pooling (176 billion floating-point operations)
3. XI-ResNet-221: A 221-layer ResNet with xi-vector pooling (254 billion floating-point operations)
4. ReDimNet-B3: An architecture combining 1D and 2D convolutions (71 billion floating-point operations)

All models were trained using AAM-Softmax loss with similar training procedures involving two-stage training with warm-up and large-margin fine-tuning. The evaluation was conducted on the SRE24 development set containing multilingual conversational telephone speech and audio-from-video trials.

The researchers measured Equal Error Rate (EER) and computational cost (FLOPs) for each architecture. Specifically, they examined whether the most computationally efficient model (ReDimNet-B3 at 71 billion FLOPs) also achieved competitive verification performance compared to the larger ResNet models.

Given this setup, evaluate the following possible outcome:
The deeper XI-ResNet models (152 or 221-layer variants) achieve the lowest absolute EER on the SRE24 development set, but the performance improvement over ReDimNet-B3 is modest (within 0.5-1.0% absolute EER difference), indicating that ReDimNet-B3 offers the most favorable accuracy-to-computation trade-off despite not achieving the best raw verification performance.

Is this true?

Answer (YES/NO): NO